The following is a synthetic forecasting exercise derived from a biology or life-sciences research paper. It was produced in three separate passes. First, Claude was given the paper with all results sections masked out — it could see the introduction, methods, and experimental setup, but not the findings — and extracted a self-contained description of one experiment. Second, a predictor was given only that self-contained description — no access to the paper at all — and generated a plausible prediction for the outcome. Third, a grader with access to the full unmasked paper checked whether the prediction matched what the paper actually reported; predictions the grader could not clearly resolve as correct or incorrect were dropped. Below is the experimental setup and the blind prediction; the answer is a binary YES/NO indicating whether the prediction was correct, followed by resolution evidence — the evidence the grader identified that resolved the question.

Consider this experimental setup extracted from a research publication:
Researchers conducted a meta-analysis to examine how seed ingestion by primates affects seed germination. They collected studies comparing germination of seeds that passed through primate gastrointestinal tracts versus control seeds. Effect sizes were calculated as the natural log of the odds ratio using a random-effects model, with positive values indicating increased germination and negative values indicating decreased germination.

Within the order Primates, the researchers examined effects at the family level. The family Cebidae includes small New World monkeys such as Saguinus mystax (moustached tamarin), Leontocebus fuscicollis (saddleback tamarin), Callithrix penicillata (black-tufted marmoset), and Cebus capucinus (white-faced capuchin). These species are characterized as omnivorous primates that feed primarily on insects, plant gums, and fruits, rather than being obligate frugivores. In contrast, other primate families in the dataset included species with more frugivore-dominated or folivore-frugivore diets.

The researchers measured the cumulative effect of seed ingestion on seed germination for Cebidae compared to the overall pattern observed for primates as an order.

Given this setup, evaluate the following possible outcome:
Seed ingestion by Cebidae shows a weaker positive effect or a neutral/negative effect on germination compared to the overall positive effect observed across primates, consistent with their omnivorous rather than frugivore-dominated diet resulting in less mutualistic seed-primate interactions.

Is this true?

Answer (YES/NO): YES